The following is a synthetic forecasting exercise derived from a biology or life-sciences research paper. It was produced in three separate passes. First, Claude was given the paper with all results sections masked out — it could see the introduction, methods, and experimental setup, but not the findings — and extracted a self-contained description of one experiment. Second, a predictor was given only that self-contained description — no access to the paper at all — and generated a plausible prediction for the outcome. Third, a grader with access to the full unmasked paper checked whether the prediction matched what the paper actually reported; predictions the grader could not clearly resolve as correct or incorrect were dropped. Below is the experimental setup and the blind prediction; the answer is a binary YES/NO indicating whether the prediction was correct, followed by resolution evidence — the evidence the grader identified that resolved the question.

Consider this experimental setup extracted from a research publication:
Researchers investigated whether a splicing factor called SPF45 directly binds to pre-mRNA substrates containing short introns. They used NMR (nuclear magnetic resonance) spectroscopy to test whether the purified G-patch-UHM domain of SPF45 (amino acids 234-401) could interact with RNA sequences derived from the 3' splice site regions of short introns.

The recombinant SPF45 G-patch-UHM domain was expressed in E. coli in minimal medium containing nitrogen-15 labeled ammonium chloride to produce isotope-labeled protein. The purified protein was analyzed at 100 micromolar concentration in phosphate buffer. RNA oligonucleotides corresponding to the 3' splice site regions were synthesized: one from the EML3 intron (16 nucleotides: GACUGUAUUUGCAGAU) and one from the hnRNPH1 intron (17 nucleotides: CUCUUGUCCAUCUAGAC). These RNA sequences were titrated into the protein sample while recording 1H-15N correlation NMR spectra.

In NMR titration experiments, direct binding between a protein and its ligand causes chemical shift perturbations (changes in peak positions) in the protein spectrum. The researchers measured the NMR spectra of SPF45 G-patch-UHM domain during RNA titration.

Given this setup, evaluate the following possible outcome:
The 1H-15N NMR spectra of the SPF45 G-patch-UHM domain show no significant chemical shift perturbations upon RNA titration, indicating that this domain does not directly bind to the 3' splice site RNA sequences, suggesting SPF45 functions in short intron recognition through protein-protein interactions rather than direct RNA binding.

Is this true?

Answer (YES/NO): YES